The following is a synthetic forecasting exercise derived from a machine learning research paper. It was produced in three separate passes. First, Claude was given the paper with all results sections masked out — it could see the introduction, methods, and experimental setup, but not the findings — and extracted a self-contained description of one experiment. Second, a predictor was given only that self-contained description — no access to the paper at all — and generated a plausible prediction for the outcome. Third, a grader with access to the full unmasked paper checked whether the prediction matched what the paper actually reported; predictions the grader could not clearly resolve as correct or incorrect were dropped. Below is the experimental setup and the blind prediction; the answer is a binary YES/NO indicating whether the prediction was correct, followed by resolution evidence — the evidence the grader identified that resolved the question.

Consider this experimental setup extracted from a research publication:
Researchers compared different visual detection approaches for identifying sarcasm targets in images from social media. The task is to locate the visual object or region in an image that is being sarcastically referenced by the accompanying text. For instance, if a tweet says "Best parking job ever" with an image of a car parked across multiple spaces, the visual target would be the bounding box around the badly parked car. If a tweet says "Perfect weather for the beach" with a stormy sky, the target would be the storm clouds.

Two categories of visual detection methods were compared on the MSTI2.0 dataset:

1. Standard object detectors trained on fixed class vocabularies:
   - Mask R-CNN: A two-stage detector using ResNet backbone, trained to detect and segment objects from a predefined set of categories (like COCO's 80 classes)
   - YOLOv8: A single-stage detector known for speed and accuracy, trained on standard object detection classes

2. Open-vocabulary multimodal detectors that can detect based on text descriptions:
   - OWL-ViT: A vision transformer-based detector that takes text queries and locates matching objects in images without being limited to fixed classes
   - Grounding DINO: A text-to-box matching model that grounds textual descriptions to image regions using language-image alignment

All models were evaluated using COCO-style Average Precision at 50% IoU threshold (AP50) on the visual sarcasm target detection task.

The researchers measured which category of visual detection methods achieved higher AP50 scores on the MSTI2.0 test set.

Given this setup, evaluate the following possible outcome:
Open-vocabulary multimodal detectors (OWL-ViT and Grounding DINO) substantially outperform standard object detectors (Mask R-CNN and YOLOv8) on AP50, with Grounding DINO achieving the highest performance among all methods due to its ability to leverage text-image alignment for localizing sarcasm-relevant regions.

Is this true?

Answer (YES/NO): NO